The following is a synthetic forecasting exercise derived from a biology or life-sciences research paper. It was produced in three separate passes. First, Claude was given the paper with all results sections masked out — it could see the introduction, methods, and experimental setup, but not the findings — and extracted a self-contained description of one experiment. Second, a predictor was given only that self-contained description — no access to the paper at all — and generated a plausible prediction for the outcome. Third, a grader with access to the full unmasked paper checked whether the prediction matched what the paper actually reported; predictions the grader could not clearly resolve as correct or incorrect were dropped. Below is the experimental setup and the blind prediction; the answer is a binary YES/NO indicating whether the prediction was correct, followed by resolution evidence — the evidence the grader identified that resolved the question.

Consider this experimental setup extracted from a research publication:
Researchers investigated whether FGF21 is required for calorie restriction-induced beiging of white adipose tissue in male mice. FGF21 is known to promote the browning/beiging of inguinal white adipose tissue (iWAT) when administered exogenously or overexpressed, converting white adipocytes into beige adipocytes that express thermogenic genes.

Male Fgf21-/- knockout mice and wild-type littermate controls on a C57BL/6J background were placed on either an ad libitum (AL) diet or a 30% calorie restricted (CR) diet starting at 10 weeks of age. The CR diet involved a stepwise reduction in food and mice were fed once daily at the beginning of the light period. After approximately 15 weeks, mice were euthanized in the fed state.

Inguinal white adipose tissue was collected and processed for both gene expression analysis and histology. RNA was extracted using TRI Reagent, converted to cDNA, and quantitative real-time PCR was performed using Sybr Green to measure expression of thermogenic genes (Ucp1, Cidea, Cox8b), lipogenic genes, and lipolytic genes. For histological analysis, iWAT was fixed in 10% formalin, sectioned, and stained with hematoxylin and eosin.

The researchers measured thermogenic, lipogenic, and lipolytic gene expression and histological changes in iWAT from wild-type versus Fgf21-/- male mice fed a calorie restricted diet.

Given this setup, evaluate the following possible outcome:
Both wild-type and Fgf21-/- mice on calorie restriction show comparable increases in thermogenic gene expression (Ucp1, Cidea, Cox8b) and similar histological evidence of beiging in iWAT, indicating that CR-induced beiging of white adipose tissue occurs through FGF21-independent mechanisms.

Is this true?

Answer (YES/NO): NO